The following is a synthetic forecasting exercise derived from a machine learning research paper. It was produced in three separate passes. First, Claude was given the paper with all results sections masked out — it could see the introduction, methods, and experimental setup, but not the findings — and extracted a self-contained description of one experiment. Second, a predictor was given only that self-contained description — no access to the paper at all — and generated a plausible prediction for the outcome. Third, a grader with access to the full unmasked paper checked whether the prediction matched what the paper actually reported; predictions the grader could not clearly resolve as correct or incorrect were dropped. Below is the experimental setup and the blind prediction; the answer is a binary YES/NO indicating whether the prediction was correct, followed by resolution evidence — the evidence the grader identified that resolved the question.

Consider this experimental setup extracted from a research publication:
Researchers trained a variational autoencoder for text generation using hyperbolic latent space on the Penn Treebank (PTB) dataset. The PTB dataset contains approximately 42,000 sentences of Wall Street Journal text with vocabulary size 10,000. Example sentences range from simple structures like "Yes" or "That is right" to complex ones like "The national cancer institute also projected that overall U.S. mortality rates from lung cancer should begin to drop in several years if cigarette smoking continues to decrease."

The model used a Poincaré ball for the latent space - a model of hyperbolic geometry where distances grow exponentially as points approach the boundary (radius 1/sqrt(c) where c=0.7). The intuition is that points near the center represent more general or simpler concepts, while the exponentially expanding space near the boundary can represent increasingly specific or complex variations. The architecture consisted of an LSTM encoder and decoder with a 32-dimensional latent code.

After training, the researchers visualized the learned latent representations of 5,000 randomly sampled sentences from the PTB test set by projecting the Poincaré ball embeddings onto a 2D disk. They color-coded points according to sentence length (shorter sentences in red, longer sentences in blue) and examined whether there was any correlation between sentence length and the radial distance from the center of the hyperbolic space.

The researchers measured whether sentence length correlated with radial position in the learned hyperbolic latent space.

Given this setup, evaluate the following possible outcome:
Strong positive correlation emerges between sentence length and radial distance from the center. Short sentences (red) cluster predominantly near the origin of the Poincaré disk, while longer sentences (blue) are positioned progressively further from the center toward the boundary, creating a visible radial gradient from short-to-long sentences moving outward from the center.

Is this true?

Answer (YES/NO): YES